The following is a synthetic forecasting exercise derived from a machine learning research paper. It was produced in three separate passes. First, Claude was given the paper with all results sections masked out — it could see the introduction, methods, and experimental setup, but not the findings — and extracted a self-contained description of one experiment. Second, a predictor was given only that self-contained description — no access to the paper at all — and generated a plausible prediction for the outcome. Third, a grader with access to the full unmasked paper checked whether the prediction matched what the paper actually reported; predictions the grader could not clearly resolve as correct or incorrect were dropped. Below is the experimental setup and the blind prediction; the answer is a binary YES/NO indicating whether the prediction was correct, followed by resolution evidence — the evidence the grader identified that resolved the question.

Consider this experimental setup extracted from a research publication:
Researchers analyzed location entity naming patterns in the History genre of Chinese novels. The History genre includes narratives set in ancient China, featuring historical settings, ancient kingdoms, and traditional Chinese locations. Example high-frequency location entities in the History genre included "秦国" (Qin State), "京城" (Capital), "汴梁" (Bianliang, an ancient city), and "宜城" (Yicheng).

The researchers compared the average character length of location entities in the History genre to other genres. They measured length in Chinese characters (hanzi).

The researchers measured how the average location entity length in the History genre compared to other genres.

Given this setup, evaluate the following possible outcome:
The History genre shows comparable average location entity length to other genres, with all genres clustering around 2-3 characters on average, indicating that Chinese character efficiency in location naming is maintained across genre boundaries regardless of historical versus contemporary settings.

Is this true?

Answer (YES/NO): NO